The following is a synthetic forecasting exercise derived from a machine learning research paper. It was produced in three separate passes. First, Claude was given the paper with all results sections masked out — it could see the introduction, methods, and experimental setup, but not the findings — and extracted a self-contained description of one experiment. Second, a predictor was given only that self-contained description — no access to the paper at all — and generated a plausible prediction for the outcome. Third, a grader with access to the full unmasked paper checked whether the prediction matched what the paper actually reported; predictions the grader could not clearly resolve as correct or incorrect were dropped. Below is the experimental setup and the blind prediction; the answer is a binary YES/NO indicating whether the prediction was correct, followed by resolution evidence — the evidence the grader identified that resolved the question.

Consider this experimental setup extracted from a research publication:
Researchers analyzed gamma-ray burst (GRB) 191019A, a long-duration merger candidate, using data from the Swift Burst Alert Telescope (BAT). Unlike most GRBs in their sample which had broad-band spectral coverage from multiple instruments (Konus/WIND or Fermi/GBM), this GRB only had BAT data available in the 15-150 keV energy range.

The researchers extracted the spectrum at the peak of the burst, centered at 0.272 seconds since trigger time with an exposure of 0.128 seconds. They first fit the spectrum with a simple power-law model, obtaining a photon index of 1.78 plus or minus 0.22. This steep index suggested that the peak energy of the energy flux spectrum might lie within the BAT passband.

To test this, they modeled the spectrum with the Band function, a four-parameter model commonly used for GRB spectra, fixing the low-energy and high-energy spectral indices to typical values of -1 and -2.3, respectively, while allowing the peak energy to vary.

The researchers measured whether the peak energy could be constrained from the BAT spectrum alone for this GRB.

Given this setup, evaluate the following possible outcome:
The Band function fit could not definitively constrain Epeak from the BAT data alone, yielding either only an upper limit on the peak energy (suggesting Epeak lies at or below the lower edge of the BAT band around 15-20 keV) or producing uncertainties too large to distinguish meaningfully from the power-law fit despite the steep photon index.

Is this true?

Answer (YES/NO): NO